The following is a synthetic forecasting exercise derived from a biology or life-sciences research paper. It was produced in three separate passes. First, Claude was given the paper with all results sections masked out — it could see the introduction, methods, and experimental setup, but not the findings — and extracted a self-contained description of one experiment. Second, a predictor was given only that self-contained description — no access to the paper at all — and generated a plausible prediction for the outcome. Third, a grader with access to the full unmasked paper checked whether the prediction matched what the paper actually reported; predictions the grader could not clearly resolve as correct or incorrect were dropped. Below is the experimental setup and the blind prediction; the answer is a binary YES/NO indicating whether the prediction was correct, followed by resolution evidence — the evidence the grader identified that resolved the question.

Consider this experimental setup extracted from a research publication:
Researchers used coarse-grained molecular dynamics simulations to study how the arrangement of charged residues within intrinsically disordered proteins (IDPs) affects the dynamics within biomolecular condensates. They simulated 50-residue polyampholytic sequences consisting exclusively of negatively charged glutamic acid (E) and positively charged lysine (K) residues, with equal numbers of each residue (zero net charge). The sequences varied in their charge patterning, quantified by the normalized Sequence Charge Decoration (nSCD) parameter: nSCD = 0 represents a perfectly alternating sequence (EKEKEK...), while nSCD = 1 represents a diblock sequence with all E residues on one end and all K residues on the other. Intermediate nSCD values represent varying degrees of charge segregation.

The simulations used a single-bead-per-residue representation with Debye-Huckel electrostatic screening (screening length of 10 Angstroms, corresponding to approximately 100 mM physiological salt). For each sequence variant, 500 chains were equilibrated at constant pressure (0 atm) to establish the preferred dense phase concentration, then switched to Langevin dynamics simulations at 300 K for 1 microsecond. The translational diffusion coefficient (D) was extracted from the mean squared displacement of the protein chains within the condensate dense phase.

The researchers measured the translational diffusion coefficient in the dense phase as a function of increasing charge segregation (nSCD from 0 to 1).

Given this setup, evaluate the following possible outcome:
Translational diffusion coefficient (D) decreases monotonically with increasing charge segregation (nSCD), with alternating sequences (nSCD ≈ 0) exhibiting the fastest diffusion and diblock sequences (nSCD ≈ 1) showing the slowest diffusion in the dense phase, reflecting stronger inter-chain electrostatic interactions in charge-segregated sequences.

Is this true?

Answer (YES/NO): YES